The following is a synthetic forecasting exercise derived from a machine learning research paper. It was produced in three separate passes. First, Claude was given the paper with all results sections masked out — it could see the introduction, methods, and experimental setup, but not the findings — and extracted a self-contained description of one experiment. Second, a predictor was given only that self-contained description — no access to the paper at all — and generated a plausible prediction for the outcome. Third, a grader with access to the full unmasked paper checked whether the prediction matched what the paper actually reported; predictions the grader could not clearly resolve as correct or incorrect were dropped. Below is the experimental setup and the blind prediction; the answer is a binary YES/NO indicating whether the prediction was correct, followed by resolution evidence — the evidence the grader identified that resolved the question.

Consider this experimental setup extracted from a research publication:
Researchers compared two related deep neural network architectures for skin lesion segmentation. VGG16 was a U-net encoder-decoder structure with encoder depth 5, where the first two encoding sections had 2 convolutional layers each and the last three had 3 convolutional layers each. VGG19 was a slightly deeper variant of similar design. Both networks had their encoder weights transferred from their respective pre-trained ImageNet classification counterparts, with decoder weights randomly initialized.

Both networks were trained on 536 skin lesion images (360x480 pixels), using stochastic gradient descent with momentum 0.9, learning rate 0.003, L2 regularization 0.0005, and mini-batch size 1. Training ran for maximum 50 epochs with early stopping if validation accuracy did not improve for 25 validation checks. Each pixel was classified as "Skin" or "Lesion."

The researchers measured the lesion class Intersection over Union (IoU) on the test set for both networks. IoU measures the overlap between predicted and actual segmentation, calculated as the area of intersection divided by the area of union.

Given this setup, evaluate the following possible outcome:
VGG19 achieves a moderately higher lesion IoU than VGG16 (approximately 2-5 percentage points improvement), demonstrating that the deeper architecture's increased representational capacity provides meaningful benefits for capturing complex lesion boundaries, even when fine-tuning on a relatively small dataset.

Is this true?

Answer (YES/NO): NO